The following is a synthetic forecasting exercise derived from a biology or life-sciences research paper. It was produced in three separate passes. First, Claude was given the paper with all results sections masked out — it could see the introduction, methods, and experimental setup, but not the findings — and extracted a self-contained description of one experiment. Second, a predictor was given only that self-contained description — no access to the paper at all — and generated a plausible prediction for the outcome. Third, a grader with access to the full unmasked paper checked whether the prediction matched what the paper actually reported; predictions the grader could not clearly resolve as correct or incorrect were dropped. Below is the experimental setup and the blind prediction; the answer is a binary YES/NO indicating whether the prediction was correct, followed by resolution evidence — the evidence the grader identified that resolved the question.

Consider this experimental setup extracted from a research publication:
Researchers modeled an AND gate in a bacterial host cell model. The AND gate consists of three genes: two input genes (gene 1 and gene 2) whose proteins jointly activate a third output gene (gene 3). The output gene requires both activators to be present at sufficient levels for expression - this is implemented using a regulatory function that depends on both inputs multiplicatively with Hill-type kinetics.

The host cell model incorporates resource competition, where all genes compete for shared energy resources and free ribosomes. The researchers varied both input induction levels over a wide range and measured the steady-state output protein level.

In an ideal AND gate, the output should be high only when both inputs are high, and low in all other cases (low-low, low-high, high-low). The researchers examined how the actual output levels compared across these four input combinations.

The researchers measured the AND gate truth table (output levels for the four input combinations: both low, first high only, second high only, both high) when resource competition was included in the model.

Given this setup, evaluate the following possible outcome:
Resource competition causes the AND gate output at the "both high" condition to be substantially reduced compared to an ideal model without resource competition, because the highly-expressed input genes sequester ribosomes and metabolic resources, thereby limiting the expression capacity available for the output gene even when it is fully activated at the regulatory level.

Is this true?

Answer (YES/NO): YES